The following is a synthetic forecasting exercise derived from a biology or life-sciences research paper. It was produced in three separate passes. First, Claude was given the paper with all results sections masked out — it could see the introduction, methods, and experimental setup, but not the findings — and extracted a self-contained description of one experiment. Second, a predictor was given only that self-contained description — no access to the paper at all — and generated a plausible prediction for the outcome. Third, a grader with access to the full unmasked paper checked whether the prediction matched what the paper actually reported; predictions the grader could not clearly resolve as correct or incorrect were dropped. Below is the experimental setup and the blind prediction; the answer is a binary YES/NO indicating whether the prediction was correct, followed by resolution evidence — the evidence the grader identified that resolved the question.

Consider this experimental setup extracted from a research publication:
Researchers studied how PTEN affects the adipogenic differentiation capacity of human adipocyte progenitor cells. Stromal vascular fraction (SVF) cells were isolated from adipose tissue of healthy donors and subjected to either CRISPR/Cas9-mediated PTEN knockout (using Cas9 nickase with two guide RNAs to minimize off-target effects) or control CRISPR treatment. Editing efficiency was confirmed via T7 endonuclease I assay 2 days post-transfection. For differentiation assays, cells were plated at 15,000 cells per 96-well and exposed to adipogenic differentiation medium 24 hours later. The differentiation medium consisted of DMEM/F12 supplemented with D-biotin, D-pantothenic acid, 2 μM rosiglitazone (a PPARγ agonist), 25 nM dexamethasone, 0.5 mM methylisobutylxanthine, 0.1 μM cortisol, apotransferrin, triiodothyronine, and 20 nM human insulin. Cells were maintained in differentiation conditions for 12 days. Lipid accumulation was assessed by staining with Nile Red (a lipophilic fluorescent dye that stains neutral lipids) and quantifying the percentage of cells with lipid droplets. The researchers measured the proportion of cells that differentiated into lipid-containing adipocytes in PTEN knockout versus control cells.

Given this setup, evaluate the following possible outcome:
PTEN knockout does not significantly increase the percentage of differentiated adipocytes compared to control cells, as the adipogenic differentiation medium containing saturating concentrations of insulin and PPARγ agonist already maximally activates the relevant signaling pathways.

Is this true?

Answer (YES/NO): NO